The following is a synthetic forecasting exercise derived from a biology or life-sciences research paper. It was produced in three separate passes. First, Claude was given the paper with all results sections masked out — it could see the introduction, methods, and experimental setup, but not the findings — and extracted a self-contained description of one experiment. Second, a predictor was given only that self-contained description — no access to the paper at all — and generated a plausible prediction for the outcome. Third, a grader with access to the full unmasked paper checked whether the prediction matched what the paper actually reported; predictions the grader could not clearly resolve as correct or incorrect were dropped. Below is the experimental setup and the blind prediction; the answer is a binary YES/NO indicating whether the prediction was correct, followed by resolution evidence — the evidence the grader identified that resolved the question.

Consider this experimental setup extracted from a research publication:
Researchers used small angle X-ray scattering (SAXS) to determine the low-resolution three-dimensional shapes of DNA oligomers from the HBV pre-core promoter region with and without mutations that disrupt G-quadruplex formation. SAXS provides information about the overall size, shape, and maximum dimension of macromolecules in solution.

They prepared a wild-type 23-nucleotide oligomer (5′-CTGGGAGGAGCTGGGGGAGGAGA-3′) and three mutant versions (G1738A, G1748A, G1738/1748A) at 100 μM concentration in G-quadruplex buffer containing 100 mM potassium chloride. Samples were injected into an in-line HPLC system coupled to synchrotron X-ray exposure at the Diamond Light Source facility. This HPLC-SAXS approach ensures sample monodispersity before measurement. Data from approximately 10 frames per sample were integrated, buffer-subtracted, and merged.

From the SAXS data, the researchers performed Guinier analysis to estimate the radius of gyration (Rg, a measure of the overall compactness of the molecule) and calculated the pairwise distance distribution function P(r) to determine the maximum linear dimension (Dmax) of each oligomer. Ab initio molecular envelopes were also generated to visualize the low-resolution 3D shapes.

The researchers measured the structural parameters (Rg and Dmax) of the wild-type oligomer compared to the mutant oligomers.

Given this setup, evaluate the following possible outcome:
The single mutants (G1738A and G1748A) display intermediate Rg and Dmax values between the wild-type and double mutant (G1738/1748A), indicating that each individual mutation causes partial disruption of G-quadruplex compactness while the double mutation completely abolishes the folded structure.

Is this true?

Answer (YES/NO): NO